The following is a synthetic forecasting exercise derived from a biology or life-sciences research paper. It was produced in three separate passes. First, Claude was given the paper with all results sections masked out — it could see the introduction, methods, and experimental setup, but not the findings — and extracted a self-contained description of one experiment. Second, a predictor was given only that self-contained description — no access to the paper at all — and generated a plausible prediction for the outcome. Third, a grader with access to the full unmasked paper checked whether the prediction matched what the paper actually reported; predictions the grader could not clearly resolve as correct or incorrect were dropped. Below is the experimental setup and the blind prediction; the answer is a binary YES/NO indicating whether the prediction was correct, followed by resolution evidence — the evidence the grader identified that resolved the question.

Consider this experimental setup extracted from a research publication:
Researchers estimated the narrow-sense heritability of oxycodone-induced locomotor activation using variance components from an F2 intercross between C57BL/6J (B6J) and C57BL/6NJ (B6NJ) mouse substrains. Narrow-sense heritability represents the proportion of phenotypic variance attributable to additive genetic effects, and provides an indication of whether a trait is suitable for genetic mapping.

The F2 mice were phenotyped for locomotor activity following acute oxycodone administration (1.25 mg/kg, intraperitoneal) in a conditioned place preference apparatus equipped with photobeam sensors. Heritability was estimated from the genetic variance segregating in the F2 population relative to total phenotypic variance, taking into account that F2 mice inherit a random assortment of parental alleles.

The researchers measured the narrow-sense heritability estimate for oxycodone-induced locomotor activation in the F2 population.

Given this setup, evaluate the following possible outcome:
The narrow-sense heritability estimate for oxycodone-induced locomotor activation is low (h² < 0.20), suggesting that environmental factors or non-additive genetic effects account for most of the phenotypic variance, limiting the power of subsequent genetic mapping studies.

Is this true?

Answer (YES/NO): NO